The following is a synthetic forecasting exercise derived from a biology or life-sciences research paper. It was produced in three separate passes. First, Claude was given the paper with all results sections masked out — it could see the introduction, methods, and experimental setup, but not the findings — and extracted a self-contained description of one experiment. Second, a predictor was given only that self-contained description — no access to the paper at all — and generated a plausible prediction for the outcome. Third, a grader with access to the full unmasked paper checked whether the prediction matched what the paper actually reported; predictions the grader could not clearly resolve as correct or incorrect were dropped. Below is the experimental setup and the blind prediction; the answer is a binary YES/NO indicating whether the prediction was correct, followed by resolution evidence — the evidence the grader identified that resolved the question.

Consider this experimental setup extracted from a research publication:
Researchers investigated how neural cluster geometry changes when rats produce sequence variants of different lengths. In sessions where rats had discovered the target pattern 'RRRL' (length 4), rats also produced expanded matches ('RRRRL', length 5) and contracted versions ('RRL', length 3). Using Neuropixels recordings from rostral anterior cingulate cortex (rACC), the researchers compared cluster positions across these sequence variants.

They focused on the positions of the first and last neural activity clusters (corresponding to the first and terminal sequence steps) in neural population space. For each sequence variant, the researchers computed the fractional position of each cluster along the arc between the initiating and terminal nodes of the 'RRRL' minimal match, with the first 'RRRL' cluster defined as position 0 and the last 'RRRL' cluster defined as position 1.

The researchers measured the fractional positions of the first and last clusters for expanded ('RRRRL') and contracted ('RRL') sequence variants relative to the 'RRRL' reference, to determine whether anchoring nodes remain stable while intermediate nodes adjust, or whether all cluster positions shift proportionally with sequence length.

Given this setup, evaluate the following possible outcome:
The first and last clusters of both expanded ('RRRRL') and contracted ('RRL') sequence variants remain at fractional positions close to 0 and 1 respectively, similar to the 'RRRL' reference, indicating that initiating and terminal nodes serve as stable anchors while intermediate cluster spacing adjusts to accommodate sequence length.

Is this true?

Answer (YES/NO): YES